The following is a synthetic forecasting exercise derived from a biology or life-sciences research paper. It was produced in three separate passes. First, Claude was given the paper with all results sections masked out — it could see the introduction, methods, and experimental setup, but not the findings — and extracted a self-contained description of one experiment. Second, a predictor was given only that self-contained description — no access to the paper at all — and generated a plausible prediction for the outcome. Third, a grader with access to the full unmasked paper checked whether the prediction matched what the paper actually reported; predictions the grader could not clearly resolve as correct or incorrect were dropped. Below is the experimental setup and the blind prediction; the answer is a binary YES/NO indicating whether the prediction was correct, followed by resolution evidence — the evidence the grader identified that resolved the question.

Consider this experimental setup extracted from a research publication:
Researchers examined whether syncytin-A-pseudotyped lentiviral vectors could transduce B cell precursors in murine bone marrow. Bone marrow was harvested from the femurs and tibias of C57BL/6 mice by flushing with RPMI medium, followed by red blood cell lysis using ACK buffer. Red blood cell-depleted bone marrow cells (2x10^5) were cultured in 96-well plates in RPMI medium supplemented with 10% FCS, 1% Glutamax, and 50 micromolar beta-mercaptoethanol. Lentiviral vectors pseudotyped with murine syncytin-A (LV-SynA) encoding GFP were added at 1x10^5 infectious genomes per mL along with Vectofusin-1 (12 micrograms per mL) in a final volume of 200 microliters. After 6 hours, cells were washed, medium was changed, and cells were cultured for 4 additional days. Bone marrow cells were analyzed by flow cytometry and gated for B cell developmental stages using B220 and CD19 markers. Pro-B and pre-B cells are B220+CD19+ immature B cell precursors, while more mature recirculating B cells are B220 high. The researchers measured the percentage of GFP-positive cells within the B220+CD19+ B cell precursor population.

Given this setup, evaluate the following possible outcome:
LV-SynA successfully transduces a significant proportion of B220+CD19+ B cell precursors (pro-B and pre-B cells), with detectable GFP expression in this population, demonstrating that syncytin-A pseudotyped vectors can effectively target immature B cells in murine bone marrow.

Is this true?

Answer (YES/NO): YES